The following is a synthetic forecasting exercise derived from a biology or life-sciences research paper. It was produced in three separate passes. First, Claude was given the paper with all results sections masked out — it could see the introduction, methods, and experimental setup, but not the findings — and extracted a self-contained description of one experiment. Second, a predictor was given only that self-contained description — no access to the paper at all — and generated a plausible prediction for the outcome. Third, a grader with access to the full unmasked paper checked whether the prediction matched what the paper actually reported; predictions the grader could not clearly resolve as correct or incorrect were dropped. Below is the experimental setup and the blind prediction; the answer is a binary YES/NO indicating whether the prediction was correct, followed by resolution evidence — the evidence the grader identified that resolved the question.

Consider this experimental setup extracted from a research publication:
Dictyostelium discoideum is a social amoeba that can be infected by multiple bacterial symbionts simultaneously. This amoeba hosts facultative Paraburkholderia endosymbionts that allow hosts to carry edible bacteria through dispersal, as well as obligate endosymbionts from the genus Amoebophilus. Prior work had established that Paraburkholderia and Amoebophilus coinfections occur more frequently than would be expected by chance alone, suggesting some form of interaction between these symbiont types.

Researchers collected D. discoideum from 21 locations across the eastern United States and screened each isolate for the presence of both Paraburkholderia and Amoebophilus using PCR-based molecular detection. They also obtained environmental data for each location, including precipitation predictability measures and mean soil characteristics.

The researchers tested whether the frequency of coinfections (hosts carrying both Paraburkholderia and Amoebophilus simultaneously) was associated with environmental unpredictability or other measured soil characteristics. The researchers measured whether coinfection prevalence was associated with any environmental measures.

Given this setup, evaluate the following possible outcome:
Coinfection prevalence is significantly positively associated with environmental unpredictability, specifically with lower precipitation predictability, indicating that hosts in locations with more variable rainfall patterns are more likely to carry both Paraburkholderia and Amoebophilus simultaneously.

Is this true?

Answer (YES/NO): NO